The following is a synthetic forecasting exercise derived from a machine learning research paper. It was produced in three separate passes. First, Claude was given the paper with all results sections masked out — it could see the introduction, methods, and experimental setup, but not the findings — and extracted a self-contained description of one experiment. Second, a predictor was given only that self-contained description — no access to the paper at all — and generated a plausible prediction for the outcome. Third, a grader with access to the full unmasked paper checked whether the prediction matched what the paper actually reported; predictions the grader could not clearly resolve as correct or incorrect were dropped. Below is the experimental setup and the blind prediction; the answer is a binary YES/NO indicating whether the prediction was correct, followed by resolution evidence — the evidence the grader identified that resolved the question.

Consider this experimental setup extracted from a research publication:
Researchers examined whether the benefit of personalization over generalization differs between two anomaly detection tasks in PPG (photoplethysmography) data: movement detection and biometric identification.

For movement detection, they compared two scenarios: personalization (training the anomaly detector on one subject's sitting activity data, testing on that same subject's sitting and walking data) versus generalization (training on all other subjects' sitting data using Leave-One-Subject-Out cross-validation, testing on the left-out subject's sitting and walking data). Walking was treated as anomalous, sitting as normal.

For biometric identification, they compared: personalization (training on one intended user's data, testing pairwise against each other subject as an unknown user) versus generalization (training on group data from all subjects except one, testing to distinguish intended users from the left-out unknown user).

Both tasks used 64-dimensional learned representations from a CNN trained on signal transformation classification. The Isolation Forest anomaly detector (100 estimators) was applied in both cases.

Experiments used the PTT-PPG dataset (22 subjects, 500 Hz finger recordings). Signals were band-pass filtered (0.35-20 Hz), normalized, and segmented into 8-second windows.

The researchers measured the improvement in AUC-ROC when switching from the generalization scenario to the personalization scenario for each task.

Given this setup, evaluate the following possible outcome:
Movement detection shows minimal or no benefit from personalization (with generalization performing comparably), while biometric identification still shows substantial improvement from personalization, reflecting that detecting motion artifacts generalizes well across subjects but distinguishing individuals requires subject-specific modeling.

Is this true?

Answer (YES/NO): NO